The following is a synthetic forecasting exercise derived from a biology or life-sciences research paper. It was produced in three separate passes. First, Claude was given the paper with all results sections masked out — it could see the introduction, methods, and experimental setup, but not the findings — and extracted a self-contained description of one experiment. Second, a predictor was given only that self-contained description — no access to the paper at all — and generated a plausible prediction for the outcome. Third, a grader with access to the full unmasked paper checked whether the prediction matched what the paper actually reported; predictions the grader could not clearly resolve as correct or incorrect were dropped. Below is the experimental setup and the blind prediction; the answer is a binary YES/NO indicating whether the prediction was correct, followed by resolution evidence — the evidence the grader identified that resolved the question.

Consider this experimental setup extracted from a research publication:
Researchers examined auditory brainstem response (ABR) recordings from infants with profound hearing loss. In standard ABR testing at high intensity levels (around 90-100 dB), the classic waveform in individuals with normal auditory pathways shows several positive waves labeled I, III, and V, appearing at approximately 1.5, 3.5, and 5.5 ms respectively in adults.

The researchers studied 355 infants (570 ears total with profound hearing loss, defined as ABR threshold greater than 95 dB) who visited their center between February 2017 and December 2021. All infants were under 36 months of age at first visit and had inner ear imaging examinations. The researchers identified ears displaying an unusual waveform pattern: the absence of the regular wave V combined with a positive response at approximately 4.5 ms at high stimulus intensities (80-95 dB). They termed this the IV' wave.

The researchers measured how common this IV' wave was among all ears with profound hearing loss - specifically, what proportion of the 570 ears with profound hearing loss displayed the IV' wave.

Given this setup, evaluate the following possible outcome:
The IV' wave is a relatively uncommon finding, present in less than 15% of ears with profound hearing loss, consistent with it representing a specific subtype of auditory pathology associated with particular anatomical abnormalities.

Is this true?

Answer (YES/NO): YES